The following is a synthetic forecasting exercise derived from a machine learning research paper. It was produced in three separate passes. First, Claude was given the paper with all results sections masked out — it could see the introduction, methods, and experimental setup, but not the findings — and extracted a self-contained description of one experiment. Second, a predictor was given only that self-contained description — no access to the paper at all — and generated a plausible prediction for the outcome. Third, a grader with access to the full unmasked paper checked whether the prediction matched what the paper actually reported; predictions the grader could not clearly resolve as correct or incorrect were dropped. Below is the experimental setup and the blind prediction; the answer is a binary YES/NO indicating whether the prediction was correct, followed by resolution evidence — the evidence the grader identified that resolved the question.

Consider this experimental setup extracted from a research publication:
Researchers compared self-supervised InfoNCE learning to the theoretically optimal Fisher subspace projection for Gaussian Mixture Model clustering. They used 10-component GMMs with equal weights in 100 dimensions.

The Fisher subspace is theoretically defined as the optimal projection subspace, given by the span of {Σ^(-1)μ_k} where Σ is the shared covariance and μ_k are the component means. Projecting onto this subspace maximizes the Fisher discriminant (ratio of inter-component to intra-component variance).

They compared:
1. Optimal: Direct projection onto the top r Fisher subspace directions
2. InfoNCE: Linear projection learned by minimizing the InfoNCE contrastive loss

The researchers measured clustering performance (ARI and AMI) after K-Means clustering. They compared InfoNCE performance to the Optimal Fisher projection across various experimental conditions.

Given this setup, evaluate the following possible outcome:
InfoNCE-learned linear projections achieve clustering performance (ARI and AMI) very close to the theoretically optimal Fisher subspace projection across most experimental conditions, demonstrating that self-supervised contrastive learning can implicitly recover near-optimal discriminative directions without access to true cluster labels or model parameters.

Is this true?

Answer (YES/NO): NO